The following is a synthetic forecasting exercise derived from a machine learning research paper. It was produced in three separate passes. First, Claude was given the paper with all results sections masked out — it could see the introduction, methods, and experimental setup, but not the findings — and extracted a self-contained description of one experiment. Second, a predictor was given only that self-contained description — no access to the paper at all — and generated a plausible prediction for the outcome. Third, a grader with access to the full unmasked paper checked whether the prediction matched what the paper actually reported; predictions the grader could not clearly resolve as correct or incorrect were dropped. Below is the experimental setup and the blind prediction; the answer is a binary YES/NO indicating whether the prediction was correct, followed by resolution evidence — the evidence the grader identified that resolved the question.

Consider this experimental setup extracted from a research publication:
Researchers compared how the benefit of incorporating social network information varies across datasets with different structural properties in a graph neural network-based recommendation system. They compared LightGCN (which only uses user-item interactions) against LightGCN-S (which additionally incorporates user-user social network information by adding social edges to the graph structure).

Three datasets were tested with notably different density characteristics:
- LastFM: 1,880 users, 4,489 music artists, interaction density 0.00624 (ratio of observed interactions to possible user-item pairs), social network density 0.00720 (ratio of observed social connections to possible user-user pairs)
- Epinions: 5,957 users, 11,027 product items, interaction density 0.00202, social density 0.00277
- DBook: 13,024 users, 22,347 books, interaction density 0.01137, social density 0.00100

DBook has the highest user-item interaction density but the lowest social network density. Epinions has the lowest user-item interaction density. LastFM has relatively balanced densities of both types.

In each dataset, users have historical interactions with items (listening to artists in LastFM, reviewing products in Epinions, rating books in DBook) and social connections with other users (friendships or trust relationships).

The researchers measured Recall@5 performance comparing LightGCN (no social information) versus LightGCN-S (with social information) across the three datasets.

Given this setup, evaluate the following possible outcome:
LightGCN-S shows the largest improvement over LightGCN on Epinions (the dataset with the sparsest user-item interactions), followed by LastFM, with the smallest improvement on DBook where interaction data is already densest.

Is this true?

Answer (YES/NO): NO